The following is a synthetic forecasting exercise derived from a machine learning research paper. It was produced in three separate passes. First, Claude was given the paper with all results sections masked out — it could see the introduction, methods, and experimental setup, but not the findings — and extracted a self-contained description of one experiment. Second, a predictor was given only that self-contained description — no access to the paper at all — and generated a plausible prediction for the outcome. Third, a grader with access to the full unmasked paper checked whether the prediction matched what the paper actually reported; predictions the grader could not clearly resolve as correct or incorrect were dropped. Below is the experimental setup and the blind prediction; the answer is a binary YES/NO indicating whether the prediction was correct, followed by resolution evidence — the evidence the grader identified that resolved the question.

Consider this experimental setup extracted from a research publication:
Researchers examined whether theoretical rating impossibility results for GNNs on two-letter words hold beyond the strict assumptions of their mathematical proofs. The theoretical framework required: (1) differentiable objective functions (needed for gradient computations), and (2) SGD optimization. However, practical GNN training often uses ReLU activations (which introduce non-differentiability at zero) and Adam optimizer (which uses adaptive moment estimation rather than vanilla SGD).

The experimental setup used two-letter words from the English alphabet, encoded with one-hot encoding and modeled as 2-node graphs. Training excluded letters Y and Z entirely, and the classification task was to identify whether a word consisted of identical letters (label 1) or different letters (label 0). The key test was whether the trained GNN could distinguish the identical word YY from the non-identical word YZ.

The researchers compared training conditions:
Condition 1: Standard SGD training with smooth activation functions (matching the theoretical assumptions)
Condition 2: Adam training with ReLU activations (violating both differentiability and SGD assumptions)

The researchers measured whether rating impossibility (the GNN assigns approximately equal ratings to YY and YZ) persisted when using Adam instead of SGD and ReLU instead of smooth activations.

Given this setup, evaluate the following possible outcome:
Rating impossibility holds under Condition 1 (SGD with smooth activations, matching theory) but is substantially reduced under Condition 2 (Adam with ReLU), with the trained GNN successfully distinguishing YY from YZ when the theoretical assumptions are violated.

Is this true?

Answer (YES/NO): NO